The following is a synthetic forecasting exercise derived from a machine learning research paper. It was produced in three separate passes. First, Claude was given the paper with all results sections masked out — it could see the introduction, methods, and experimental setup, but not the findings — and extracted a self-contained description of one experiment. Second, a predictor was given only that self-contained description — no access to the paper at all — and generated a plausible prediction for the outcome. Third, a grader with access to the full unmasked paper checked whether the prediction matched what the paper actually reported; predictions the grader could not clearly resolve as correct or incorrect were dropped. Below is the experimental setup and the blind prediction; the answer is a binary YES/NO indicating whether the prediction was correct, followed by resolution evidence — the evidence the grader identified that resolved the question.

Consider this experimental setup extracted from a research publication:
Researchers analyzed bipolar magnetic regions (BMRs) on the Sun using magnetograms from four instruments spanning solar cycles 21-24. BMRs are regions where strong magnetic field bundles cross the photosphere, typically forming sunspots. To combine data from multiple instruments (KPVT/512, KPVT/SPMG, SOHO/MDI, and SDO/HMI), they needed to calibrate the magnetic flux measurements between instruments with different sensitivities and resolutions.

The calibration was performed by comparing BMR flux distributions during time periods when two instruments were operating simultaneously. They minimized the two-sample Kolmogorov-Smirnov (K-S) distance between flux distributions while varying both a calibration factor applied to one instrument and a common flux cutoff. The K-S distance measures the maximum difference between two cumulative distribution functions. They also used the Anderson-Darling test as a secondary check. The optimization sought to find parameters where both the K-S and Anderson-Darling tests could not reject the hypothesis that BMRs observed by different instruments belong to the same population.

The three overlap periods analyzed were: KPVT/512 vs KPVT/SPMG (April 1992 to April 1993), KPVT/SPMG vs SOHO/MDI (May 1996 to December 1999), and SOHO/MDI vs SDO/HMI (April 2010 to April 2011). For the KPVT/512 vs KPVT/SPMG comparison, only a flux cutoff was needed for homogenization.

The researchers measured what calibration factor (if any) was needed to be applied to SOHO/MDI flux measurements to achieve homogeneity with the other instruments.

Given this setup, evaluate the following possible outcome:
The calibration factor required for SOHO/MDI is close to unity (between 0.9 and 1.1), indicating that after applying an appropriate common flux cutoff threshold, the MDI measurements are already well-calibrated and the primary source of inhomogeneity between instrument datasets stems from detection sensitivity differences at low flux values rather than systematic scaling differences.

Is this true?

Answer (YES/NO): NO